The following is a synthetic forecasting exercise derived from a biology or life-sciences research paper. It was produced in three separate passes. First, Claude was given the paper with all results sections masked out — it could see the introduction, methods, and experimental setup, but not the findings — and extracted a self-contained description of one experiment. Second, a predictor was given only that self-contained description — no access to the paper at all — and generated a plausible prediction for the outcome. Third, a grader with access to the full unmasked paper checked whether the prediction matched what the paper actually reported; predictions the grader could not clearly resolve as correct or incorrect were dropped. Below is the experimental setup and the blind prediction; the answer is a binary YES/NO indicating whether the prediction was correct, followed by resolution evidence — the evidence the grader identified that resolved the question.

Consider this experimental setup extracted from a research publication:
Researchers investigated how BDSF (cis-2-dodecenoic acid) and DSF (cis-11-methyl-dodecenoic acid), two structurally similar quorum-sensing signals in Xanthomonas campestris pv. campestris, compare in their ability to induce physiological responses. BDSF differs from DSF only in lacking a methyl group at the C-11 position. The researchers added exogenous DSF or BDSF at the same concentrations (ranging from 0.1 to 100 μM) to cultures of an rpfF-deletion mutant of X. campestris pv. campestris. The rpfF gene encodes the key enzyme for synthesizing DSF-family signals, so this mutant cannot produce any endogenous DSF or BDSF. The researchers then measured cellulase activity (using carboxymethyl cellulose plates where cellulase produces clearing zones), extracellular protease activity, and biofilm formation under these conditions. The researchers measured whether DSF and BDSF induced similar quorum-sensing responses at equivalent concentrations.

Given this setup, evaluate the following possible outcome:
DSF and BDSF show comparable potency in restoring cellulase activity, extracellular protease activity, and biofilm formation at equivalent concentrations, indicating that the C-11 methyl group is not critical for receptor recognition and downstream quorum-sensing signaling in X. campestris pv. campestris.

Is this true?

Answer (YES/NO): NO